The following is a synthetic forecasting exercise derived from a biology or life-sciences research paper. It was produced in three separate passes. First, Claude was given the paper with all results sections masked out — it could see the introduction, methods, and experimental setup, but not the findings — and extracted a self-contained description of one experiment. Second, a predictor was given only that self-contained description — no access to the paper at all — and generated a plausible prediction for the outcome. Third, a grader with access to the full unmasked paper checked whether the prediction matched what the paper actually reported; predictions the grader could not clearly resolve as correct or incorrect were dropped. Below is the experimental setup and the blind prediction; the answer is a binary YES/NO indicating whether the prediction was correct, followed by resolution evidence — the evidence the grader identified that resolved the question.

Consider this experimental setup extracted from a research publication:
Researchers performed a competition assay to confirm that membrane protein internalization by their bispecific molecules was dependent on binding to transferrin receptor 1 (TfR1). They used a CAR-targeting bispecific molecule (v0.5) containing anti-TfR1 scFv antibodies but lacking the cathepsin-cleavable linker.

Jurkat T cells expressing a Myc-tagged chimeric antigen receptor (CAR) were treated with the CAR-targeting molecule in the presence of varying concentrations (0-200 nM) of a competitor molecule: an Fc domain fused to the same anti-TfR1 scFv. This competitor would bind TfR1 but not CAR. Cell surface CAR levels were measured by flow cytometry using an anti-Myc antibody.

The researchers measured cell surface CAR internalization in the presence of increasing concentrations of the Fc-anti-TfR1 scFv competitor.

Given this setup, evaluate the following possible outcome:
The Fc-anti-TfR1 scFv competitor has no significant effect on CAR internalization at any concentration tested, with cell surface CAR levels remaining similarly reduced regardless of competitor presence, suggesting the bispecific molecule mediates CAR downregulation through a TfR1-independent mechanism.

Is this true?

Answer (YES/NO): NO